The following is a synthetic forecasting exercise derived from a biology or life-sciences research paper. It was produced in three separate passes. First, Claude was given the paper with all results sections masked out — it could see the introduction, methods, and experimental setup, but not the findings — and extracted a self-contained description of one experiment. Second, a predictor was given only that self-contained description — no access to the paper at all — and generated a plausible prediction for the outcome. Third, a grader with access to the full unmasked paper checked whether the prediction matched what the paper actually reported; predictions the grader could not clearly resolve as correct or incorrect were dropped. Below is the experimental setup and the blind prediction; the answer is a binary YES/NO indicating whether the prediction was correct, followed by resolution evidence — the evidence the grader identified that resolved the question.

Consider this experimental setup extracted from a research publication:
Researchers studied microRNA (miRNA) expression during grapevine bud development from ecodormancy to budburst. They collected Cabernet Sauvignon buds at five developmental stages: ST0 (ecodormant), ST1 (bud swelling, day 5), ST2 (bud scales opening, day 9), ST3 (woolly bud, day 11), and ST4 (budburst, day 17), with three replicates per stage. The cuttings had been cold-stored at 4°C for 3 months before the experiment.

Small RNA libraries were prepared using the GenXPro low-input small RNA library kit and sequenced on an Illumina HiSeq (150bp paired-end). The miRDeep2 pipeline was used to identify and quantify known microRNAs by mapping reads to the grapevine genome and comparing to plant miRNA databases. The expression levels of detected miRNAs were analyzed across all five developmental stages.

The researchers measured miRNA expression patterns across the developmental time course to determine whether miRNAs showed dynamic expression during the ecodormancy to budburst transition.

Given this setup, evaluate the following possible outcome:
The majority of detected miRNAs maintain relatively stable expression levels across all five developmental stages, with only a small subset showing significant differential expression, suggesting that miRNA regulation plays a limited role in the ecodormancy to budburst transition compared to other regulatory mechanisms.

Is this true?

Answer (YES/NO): NO